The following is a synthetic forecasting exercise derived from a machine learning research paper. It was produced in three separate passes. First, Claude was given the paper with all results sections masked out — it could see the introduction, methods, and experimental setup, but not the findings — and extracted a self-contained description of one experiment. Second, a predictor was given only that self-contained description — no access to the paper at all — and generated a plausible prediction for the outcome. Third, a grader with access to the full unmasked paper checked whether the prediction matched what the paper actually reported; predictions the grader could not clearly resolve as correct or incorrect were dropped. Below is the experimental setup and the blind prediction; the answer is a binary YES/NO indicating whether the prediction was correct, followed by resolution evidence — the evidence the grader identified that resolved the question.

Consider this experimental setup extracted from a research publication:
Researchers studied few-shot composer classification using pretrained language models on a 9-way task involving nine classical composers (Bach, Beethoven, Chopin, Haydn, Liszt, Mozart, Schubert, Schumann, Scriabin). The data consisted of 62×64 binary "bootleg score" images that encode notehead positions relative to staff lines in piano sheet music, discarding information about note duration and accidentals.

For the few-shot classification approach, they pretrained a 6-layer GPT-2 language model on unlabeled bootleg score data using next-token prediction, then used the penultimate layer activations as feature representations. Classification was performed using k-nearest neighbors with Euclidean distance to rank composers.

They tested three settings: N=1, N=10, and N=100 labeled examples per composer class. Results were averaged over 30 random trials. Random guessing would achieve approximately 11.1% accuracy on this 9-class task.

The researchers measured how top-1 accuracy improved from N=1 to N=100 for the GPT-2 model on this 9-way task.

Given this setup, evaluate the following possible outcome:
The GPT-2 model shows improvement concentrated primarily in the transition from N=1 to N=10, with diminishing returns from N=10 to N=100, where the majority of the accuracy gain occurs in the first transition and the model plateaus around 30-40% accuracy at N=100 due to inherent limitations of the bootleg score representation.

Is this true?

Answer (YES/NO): NO